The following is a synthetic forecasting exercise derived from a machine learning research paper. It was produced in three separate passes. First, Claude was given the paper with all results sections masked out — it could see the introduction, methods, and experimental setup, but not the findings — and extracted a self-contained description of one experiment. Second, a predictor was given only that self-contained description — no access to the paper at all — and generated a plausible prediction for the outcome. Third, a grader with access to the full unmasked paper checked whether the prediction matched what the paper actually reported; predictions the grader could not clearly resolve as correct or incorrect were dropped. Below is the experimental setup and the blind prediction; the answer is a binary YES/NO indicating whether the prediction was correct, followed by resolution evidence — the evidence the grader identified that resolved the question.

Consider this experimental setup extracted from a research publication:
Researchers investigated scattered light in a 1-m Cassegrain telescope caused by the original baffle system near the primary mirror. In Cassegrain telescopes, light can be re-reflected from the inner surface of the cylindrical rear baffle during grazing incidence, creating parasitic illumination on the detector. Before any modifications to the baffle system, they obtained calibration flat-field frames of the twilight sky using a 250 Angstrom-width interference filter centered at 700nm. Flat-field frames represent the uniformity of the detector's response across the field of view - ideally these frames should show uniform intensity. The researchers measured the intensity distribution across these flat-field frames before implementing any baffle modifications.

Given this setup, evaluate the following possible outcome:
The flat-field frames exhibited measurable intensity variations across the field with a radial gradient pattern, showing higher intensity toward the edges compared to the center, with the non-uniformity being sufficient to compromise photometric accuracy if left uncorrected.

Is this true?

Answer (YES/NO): NO